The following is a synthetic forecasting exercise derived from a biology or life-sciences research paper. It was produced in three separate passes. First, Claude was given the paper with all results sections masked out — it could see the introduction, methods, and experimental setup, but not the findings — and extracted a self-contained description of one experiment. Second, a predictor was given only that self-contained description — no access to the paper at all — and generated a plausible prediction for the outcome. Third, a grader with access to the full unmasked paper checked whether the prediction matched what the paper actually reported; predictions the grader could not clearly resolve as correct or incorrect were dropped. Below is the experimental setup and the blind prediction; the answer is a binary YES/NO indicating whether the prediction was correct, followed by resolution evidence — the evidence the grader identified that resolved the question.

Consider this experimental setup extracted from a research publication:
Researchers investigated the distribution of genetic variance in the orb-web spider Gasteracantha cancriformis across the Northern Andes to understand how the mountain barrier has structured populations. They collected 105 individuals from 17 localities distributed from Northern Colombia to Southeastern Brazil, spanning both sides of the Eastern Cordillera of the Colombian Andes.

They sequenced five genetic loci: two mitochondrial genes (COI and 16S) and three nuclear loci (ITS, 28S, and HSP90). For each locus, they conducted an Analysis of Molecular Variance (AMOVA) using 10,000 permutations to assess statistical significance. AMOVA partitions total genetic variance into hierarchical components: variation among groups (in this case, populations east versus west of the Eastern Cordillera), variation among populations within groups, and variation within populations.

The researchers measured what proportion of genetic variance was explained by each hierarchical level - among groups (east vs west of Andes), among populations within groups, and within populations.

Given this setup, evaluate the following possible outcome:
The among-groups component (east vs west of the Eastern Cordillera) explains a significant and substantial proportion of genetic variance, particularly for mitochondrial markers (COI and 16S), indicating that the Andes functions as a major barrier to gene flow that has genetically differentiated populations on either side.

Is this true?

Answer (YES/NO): YES